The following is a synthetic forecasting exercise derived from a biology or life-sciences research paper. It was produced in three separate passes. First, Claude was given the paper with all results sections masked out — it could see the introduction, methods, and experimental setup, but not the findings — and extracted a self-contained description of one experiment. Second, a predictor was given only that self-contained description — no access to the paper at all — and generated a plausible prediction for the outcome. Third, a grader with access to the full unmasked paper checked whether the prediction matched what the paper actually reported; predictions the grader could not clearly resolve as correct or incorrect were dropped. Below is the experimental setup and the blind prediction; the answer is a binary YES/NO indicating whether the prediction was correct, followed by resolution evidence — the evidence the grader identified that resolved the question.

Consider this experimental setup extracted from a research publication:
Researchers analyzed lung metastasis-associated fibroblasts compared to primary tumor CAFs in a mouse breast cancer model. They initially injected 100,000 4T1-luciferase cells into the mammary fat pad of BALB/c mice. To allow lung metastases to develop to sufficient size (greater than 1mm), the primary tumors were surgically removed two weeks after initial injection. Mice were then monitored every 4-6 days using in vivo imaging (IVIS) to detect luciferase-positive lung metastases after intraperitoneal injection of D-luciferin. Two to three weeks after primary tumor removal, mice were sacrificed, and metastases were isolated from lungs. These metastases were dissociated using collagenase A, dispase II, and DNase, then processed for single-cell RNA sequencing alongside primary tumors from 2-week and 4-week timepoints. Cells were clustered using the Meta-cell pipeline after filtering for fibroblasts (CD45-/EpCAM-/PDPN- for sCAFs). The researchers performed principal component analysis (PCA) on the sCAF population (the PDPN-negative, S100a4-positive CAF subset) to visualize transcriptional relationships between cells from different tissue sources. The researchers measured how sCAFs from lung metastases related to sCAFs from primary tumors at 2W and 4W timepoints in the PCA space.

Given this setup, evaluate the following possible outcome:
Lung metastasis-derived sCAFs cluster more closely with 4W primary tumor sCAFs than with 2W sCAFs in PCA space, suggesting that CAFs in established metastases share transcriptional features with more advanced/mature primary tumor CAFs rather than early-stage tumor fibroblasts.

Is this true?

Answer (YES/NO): NO